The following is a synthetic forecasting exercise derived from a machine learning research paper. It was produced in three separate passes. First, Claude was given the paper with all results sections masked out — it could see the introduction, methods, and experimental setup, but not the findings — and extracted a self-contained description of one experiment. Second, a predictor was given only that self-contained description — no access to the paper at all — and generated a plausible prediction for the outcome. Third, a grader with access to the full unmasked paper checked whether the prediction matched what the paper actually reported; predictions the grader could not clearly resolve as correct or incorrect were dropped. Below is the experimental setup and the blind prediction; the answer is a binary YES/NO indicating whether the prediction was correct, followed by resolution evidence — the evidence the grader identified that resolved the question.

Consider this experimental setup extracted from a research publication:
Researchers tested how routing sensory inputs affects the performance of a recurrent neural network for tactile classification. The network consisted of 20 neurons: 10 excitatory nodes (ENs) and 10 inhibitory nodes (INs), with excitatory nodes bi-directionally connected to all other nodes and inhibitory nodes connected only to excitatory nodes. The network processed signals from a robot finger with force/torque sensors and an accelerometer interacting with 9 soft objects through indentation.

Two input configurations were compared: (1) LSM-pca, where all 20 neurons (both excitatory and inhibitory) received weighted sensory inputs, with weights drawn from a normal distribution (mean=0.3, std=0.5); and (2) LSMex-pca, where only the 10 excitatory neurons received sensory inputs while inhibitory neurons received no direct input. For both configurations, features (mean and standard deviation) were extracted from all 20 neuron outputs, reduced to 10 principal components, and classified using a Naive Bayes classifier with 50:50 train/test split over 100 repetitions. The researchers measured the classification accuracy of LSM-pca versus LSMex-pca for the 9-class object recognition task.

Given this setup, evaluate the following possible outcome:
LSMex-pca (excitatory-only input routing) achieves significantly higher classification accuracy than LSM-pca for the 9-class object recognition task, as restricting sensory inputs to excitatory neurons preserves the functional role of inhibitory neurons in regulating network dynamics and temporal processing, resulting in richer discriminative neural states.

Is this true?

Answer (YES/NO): YES